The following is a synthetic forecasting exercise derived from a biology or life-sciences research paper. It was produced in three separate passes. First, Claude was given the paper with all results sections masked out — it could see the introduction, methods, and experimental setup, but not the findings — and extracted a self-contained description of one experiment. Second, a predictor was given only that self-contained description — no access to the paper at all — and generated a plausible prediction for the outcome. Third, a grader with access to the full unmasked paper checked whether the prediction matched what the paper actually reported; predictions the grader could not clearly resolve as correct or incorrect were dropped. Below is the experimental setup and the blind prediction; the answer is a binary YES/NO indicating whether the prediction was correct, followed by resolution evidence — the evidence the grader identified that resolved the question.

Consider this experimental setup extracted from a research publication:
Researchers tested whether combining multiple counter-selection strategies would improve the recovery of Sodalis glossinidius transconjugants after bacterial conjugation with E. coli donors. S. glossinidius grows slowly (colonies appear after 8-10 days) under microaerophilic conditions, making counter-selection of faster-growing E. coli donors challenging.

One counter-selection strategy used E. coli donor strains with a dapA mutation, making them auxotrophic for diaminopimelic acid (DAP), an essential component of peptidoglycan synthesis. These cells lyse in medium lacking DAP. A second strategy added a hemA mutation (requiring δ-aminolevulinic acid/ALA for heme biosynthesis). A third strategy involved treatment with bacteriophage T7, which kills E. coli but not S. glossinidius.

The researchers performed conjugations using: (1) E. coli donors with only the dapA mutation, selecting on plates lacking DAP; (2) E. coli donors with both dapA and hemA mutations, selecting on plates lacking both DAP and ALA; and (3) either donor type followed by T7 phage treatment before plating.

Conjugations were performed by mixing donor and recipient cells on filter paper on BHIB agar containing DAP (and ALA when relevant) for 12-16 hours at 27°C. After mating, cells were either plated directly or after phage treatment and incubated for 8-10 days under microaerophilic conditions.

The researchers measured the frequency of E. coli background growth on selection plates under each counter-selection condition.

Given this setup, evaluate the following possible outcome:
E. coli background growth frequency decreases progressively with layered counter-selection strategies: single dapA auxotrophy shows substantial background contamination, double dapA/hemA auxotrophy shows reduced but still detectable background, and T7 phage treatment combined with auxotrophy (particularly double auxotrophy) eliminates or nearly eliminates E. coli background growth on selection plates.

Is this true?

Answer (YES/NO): YES